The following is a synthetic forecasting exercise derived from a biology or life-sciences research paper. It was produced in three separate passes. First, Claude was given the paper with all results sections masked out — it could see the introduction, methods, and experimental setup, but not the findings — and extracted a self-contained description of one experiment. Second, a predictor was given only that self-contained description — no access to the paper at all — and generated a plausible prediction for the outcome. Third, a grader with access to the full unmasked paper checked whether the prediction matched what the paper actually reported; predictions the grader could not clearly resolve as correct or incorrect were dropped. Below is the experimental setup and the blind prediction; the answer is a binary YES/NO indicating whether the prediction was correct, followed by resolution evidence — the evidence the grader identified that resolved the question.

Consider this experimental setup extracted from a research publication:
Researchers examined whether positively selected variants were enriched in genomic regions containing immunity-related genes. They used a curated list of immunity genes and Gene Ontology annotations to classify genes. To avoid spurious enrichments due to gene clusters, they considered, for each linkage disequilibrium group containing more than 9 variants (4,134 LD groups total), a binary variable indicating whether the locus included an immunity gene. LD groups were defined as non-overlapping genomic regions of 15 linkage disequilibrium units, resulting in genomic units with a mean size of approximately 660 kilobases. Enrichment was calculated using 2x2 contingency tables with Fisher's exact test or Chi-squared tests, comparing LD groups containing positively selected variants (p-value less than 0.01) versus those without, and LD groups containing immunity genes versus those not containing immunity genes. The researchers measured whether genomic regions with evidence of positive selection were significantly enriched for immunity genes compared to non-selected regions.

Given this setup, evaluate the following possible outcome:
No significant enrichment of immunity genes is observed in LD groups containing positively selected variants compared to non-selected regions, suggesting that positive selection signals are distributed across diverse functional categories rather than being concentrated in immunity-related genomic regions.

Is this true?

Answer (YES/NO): NO